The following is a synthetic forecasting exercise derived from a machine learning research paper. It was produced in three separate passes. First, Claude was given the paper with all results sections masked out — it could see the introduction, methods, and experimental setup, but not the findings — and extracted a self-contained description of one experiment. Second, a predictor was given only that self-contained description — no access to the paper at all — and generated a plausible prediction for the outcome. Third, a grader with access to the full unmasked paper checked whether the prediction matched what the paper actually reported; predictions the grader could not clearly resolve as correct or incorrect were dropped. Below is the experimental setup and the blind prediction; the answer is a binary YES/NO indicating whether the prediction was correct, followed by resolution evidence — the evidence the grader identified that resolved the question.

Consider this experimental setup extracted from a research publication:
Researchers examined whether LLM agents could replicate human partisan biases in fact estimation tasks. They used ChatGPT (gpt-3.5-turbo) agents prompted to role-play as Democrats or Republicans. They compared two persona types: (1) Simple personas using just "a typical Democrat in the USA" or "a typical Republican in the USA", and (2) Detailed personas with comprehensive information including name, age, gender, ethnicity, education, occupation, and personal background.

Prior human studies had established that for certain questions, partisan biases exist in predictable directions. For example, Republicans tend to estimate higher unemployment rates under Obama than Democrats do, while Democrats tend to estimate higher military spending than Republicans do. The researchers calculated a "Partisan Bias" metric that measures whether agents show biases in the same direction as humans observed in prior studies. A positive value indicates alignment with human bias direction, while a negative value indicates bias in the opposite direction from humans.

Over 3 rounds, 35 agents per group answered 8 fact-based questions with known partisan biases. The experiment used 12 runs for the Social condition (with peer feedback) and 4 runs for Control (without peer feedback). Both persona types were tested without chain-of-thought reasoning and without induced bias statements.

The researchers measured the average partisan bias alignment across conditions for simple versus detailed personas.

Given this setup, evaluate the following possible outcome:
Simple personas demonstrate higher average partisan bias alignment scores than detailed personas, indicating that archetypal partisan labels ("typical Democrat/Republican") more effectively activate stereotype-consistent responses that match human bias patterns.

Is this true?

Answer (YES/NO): NO